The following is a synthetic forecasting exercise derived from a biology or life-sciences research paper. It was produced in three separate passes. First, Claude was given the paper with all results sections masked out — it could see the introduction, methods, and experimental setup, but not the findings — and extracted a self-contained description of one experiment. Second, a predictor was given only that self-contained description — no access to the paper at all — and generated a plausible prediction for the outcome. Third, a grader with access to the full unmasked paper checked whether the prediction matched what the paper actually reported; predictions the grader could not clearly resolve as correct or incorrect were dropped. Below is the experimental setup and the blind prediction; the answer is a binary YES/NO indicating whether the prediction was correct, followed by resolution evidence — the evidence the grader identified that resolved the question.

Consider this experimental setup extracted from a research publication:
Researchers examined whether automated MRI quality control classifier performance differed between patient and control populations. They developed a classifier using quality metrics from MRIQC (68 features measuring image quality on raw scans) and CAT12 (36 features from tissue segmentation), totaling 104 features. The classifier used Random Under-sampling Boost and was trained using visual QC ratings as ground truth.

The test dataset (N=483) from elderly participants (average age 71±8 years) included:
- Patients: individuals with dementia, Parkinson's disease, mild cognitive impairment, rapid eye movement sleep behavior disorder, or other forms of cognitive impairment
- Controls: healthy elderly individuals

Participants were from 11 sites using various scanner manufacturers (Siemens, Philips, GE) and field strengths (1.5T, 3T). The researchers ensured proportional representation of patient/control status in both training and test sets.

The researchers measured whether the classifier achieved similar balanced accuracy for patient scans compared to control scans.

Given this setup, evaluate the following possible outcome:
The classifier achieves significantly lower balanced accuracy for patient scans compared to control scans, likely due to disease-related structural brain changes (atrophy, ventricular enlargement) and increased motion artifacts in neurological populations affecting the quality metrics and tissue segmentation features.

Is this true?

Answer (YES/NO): NO